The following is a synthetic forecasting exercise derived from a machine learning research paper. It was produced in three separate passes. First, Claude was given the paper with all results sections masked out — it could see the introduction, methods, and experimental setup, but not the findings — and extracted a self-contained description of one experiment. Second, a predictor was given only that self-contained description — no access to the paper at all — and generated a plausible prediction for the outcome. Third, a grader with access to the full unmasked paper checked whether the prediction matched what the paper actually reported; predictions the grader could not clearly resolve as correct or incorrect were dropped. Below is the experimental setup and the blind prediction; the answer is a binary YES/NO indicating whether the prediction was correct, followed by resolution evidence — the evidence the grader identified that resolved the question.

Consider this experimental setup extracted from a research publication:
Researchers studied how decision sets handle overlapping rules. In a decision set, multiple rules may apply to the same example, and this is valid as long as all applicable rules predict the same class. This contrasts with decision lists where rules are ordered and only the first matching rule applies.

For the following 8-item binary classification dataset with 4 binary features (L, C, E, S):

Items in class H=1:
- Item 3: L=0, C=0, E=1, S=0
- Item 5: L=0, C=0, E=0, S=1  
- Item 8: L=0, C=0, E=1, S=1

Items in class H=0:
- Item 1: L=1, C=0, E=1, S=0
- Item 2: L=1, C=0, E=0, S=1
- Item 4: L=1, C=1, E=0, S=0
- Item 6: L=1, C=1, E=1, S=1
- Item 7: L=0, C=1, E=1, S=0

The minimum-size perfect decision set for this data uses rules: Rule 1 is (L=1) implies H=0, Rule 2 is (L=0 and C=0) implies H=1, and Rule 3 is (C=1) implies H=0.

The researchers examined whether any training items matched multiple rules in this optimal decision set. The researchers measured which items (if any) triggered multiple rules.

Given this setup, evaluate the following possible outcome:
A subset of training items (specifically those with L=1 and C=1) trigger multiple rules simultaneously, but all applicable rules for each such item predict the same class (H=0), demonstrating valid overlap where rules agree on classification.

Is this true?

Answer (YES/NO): YES